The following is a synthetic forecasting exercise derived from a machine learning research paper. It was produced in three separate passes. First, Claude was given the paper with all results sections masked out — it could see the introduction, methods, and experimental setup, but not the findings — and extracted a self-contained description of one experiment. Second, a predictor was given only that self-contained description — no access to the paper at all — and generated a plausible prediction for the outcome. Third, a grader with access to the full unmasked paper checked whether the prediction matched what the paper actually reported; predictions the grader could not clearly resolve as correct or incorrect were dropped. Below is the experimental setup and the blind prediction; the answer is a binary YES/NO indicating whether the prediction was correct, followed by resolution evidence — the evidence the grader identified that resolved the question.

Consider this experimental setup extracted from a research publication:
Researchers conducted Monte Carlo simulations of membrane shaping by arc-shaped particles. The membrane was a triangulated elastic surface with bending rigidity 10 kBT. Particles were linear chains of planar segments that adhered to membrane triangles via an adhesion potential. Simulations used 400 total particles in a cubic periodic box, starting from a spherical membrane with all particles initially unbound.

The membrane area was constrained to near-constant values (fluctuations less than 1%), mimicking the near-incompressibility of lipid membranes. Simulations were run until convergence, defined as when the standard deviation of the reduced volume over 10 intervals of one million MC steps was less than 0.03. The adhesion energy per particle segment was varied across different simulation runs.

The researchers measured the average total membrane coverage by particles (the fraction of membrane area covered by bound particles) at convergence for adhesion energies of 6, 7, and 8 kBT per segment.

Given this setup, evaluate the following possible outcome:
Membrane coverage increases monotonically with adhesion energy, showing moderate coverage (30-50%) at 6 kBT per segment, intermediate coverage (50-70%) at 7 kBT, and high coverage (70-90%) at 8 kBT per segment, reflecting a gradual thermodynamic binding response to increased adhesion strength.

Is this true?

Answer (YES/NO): NO